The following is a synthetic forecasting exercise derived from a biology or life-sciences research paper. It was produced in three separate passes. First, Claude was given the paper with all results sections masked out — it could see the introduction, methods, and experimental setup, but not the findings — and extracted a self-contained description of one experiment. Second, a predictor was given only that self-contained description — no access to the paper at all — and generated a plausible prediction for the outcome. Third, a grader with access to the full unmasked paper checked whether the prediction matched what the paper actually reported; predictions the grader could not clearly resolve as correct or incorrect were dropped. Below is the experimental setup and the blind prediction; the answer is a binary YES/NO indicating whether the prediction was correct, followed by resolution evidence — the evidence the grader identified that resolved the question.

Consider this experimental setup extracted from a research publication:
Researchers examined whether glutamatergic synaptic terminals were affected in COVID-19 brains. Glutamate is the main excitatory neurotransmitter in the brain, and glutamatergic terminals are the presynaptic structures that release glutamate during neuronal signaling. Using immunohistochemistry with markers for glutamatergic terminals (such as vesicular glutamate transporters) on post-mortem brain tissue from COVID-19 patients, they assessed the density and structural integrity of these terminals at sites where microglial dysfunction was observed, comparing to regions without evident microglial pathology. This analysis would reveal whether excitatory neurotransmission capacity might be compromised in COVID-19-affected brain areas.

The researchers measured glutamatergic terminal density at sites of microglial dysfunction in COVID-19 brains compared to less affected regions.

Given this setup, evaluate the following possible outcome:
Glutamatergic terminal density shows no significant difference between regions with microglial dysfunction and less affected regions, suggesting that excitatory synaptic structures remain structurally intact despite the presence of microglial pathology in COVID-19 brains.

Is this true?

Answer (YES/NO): NO